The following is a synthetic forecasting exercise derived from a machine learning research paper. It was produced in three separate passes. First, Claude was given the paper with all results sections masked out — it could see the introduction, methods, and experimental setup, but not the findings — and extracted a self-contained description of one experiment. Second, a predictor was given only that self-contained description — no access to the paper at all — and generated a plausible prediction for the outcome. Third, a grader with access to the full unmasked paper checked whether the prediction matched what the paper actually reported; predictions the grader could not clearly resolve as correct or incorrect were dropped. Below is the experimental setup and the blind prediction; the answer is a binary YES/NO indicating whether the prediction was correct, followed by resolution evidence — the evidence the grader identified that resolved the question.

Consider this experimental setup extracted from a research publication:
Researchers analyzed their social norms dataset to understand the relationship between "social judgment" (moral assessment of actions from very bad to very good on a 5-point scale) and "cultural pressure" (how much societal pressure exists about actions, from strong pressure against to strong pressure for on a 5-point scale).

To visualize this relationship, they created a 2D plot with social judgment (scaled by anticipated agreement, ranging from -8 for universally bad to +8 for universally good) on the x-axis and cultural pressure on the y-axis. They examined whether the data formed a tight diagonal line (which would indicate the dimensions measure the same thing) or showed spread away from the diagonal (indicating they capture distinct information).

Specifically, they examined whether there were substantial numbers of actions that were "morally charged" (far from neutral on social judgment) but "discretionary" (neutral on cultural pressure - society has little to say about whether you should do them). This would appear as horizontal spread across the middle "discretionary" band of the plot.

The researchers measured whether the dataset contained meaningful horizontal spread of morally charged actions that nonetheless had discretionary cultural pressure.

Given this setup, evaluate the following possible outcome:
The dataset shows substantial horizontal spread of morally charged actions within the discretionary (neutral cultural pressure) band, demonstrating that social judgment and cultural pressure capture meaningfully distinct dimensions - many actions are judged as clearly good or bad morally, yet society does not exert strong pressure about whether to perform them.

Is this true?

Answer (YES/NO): YES